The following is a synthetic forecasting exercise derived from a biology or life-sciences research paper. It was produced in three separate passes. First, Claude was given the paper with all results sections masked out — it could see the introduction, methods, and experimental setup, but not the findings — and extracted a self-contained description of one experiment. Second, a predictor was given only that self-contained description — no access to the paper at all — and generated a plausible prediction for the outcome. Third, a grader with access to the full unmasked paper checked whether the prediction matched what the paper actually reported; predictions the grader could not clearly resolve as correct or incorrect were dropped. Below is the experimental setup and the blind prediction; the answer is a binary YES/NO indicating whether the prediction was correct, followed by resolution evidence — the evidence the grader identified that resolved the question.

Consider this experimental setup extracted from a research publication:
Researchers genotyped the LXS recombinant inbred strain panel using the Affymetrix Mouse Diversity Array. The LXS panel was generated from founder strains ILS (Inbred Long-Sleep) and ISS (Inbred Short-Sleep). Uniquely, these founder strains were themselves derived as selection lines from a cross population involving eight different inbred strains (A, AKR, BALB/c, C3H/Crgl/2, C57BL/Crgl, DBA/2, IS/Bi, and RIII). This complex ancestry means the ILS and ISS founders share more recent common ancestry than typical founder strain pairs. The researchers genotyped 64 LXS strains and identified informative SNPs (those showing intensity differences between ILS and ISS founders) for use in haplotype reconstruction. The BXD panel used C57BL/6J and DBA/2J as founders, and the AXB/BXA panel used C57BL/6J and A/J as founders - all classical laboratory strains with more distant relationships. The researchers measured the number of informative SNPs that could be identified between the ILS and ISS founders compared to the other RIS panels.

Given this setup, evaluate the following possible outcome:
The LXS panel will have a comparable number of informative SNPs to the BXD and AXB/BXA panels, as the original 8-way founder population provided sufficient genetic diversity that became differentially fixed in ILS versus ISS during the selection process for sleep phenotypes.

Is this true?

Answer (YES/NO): NO